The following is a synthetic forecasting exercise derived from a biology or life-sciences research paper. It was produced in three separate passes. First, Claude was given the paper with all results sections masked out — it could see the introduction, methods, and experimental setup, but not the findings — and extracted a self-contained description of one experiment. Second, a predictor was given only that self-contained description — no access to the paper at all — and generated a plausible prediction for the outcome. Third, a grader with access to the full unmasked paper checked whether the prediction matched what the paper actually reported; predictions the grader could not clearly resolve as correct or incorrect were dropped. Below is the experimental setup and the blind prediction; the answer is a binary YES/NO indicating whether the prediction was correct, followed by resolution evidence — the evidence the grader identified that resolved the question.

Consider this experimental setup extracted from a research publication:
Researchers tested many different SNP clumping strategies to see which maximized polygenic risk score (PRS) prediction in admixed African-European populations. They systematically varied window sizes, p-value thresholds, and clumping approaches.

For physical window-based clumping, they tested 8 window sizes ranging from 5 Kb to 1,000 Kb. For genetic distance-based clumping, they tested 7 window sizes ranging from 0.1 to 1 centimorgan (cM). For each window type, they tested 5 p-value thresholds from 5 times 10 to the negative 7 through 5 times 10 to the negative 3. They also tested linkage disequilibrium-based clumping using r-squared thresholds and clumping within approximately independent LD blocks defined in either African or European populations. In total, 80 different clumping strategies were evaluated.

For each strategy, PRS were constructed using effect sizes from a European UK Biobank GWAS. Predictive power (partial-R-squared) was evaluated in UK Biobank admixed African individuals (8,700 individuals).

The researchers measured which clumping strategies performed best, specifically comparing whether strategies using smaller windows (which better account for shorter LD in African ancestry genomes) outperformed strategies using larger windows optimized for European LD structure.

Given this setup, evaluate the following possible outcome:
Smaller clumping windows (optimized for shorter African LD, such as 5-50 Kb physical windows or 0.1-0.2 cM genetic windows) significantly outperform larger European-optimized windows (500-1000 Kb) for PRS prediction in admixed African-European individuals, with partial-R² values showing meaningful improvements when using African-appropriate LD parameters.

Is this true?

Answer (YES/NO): NO